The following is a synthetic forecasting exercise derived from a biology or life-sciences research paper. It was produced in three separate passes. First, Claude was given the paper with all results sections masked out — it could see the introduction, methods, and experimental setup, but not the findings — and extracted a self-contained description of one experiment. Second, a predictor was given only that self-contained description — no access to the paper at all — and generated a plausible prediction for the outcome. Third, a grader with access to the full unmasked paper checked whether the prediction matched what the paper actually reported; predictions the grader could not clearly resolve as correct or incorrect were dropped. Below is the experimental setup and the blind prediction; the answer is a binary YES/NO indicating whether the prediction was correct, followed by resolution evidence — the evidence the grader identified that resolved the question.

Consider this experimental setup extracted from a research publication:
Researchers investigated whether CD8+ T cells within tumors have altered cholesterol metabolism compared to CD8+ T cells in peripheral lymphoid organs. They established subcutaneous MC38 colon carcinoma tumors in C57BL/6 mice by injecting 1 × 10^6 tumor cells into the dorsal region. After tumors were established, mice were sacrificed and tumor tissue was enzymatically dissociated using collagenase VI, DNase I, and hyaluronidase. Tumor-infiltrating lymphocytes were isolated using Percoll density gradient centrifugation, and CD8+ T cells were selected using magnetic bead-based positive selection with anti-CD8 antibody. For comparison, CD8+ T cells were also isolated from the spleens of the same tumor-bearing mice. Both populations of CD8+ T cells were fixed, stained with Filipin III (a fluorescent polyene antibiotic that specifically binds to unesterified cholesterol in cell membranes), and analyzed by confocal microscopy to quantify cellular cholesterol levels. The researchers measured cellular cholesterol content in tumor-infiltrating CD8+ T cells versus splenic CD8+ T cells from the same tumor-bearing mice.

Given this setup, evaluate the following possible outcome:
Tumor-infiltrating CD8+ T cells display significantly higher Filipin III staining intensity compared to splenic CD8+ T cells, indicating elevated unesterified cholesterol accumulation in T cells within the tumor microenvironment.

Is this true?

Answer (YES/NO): NO